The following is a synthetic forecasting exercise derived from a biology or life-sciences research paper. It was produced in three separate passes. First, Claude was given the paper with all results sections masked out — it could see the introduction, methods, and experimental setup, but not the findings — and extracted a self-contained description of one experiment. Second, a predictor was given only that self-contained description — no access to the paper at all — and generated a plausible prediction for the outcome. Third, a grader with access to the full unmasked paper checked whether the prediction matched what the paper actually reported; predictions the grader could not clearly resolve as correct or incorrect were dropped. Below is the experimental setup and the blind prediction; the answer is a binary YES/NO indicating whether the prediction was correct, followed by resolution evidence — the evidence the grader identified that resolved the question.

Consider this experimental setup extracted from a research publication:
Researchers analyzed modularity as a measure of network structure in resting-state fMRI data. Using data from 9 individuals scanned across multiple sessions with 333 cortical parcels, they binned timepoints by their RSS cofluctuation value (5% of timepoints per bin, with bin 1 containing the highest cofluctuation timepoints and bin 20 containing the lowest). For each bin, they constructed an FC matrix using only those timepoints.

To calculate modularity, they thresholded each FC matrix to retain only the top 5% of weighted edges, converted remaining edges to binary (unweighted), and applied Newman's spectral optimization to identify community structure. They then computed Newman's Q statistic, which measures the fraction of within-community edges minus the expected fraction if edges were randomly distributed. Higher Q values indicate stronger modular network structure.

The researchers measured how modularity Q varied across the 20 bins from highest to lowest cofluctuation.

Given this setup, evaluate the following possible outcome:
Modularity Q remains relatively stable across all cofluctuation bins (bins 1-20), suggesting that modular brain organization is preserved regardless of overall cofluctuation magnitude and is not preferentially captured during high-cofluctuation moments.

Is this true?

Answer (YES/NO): NO